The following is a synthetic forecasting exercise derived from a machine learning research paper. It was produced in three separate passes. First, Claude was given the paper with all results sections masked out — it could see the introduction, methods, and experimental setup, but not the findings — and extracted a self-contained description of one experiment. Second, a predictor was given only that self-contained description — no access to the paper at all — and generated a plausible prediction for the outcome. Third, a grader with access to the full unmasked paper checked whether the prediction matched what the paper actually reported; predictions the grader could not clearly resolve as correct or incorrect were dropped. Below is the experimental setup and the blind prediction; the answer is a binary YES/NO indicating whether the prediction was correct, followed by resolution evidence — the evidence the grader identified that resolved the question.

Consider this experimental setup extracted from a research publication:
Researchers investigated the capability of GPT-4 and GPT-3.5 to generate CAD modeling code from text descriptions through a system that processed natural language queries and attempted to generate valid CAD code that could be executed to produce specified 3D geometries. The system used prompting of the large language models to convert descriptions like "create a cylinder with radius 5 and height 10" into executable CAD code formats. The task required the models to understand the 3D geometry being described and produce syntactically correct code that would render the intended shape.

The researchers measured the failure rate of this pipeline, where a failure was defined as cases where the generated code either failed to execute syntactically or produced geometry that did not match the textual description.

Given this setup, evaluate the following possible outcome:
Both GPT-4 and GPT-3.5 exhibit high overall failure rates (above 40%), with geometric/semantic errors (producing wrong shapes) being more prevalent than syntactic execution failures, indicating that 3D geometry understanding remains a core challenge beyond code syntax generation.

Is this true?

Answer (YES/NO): NO